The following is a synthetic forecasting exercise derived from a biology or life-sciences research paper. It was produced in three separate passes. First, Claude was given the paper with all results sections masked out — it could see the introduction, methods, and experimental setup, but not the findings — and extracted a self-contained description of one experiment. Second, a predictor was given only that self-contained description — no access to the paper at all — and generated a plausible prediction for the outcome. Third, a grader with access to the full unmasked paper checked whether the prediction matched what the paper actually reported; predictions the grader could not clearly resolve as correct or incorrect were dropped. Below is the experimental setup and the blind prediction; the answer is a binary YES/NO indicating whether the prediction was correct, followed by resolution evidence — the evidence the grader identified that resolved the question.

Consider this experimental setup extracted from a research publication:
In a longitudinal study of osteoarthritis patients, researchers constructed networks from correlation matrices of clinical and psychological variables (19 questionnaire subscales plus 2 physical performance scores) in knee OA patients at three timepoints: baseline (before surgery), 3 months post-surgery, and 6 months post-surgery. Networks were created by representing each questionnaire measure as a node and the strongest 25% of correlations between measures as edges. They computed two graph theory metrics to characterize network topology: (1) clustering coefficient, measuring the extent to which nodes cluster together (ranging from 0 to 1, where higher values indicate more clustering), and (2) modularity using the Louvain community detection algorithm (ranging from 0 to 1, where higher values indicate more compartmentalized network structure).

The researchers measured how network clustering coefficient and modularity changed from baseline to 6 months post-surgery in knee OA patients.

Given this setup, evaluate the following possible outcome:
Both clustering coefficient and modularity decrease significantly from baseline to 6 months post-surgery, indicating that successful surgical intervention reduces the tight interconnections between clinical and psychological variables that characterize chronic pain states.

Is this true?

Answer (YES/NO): NO